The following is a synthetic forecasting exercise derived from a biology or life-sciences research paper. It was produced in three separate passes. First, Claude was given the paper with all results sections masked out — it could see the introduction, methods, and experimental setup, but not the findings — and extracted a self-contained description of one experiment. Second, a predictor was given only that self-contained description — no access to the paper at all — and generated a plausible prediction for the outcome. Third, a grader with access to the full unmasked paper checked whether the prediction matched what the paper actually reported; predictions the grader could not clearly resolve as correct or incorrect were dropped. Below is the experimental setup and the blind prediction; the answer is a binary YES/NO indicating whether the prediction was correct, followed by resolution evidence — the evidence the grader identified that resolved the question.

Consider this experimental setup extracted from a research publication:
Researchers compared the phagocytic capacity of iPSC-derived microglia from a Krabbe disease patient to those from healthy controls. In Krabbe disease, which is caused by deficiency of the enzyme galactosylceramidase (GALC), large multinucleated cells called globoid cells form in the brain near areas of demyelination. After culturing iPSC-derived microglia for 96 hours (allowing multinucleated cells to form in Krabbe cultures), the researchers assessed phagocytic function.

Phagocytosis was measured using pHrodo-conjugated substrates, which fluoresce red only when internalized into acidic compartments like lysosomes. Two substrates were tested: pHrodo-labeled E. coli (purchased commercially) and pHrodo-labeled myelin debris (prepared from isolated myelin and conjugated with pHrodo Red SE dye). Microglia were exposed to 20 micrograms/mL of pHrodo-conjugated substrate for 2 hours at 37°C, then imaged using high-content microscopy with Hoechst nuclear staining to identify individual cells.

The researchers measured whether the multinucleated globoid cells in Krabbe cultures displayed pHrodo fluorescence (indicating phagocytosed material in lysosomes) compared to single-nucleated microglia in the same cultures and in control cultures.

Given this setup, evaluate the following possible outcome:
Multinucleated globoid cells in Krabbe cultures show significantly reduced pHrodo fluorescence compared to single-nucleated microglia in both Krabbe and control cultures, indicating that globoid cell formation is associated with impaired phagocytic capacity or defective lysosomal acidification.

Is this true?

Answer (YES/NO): YES